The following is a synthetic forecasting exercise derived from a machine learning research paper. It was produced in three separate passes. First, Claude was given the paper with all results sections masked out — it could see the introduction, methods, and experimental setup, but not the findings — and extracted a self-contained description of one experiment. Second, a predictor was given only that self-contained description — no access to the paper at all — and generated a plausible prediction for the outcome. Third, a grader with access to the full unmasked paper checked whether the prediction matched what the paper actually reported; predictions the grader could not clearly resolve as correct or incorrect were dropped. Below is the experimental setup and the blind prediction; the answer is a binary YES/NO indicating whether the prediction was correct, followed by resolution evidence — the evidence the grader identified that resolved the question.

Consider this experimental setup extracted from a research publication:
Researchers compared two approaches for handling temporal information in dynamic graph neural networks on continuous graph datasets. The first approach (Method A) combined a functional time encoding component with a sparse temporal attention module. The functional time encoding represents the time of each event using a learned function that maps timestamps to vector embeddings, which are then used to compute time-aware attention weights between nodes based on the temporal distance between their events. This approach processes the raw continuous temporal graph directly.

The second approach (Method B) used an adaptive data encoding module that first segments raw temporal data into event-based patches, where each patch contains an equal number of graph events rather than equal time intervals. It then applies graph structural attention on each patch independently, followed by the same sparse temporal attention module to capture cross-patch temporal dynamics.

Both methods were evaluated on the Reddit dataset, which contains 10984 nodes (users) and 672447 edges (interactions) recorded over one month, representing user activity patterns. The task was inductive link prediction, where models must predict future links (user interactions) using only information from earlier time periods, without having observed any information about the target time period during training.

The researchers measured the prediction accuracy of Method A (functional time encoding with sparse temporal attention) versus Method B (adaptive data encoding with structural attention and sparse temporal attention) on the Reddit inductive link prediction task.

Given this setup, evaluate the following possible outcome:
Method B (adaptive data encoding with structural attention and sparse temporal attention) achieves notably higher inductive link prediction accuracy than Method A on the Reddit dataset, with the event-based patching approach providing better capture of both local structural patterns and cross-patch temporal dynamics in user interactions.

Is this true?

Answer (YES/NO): NO